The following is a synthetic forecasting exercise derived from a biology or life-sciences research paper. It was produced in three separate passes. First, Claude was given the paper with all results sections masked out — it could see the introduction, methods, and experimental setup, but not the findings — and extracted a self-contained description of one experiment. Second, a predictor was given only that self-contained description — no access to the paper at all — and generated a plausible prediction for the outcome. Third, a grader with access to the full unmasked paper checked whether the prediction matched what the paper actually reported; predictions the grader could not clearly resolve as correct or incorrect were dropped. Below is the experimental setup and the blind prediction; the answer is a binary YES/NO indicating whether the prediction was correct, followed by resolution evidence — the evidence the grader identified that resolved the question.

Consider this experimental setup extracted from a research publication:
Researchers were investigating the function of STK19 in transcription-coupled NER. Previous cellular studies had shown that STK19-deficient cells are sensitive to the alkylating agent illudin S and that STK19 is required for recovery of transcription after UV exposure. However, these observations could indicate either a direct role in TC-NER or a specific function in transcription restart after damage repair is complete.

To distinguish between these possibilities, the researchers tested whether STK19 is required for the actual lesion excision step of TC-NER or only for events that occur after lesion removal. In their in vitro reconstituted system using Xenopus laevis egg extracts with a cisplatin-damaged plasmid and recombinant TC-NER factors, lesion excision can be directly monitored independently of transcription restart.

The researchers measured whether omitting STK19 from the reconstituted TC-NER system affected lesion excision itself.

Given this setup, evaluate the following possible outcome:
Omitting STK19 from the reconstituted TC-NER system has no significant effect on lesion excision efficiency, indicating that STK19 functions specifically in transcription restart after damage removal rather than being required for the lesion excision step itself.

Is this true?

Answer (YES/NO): NO